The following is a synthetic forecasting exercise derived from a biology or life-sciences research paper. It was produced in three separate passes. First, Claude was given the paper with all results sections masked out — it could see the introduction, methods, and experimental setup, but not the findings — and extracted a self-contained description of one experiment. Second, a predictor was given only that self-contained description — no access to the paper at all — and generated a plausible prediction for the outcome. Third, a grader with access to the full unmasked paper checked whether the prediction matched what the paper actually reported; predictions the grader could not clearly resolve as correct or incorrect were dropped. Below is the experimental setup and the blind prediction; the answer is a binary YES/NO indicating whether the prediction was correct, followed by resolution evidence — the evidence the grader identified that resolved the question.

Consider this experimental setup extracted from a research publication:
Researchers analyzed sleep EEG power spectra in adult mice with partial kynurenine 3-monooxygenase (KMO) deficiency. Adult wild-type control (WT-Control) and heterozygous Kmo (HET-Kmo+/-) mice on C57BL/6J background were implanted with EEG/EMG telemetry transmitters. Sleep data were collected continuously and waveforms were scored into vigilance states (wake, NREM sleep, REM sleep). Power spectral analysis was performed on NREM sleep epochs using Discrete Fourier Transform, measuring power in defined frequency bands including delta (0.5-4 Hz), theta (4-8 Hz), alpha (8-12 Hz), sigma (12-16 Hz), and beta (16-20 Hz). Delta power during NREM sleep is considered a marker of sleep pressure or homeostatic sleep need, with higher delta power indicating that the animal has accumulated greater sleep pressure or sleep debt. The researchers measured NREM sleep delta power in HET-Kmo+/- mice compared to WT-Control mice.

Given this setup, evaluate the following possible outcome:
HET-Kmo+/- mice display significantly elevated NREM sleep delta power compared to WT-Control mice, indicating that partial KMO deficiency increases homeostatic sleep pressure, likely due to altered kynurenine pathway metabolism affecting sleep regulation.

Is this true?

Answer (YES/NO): YES